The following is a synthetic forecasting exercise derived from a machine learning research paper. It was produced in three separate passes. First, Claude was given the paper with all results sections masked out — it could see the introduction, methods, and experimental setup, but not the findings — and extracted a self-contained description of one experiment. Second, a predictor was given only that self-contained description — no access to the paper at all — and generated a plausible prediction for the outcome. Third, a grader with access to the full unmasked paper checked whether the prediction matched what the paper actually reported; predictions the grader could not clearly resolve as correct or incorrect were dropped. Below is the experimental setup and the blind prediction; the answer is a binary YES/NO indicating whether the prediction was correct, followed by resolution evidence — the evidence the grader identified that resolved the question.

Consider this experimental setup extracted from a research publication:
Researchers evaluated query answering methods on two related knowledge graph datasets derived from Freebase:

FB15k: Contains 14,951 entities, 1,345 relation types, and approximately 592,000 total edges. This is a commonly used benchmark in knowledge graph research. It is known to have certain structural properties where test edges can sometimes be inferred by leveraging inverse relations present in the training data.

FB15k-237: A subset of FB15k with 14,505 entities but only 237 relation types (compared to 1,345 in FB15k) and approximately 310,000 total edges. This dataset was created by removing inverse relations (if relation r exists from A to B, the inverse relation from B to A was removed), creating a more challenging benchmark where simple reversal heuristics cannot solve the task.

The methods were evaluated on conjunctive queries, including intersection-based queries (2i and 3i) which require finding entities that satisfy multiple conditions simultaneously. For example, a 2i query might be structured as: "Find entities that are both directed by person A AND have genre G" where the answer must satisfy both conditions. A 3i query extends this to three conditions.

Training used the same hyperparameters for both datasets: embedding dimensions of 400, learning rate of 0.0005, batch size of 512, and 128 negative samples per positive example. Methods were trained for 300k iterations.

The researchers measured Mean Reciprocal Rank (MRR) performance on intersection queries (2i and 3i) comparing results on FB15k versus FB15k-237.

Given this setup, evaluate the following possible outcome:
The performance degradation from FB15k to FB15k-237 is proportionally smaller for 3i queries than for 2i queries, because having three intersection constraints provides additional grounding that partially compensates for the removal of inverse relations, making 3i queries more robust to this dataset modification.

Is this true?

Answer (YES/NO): YES